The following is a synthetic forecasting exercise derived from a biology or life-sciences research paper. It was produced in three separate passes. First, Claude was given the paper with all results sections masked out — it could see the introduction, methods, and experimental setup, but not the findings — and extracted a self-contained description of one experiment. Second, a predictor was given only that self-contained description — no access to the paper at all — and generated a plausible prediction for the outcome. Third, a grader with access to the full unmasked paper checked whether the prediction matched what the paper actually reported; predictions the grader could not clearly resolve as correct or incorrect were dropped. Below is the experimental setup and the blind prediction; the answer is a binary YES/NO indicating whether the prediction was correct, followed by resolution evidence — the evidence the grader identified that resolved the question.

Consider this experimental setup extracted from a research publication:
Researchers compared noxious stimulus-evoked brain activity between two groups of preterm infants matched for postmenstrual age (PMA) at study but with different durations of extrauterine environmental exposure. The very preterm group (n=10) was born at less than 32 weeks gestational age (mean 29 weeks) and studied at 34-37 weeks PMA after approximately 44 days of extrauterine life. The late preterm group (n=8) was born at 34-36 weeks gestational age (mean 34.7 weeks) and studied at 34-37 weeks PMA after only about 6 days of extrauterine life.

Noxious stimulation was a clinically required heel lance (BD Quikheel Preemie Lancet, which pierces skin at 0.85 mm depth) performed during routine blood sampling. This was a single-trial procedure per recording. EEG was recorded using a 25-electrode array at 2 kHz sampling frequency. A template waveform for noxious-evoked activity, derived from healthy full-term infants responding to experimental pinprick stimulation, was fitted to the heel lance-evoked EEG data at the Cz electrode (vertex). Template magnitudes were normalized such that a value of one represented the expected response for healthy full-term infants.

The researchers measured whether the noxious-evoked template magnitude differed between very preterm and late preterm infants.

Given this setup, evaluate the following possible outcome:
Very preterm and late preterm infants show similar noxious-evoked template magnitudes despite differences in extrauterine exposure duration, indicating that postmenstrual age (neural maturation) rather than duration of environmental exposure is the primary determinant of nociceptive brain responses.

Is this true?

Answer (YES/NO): YES